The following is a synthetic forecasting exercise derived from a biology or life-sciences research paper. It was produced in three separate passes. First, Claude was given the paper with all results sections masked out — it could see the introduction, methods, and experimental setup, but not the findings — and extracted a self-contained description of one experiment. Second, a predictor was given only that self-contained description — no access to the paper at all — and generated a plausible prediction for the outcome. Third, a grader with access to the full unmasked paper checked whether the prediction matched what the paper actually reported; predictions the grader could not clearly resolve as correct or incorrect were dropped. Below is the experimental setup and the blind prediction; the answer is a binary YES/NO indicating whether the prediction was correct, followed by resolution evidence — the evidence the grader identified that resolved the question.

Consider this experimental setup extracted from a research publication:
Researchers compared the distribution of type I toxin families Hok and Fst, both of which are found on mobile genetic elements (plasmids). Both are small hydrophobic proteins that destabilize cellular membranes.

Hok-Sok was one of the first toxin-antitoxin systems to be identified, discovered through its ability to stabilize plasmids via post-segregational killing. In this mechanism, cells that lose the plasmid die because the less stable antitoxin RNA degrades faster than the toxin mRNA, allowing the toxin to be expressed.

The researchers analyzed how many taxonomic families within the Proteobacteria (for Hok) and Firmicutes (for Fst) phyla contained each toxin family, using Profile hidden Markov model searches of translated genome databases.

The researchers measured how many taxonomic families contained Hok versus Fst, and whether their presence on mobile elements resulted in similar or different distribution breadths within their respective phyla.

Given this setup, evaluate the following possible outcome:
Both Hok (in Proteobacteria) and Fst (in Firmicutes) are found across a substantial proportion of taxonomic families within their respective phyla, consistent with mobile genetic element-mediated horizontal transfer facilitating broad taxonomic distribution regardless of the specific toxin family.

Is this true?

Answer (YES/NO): NO